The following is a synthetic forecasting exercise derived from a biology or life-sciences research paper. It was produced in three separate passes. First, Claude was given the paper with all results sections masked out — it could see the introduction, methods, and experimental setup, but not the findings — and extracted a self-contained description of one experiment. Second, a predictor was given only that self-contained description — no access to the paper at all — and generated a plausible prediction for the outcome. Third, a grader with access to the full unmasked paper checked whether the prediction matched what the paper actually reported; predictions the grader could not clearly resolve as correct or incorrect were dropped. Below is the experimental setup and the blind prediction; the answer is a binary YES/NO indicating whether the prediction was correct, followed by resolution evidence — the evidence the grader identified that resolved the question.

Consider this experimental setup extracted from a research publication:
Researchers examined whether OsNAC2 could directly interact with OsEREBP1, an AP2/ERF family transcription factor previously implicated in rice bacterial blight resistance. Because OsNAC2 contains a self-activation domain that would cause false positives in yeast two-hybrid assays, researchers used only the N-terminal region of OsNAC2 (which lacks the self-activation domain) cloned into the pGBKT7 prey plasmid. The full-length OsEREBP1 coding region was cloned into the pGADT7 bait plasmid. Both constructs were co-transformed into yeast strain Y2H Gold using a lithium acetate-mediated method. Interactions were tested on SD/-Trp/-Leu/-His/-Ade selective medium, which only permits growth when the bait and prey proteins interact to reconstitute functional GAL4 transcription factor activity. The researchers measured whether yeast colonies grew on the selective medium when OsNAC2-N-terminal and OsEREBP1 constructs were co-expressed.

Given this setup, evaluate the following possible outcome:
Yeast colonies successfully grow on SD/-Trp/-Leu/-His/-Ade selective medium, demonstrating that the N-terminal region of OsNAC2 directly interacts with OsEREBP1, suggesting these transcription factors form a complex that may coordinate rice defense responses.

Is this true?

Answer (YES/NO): YES